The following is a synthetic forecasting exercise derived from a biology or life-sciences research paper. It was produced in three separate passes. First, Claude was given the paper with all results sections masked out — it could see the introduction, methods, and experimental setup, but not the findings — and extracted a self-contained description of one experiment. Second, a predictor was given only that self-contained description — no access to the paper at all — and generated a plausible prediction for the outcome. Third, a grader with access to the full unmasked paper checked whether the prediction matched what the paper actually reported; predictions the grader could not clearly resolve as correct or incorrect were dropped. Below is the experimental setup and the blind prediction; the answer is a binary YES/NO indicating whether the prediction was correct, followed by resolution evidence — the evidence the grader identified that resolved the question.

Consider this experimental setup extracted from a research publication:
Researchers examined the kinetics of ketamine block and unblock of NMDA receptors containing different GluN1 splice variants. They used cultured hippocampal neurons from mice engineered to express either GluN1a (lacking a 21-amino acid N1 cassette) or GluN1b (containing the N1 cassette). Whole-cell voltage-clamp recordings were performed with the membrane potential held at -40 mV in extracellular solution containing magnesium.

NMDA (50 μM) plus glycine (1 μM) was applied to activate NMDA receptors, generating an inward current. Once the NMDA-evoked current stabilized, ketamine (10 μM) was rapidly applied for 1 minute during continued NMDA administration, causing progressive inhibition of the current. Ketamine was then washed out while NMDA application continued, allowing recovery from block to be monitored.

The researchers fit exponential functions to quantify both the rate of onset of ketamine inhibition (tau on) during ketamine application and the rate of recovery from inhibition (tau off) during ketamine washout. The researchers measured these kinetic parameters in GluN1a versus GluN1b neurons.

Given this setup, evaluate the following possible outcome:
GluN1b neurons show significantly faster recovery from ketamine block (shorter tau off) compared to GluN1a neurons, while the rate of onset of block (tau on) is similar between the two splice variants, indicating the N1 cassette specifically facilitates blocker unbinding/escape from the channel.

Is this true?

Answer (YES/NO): YES